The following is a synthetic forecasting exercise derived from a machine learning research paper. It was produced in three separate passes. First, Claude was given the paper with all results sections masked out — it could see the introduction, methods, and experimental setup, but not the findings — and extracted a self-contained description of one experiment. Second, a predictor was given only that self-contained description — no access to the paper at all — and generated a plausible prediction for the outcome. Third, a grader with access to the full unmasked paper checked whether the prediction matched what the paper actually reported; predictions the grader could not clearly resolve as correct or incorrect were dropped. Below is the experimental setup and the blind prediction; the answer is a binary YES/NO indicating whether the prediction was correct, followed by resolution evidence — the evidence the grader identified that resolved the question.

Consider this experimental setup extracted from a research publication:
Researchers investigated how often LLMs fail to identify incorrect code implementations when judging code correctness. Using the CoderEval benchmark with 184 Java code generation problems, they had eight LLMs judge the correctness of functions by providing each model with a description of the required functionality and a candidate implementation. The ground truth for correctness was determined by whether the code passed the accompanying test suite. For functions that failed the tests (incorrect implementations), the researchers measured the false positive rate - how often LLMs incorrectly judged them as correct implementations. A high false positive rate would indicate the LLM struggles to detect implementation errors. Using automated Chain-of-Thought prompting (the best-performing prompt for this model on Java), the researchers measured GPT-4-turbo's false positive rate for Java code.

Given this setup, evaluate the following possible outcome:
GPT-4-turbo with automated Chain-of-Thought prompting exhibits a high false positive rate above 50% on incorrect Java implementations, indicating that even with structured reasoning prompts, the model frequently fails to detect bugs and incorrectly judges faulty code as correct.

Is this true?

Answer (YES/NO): NO